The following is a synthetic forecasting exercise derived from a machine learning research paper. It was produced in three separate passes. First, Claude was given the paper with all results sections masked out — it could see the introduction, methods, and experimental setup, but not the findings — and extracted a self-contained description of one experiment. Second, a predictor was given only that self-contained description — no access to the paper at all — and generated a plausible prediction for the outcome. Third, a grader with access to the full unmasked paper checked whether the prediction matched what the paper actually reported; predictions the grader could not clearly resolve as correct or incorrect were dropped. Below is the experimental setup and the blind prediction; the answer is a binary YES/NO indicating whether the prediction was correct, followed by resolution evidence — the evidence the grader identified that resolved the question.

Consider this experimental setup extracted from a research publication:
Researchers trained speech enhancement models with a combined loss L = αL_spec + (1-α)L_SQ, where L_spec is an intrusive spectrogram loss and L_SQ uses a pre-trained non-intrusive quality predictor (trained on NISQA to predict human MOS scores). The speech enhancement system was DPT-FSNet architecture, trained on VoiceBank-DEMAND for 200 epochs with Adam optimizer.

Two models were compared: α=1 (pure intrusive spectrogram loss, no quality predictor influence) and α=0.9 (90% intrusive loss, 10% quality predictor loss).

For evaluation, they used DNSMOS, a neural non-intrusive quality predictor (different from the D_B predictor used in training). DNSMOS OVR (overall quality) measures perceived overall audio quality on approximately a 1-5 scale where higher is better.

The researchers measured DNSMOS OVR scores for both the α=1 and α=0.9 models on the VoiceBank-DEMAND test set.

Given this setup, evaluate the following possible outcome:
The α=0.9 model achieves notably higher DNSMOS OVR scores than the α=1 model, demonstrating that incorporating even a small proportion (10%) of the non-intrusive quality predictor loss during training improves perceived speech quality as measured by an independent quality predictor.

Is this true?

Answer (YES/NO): NO